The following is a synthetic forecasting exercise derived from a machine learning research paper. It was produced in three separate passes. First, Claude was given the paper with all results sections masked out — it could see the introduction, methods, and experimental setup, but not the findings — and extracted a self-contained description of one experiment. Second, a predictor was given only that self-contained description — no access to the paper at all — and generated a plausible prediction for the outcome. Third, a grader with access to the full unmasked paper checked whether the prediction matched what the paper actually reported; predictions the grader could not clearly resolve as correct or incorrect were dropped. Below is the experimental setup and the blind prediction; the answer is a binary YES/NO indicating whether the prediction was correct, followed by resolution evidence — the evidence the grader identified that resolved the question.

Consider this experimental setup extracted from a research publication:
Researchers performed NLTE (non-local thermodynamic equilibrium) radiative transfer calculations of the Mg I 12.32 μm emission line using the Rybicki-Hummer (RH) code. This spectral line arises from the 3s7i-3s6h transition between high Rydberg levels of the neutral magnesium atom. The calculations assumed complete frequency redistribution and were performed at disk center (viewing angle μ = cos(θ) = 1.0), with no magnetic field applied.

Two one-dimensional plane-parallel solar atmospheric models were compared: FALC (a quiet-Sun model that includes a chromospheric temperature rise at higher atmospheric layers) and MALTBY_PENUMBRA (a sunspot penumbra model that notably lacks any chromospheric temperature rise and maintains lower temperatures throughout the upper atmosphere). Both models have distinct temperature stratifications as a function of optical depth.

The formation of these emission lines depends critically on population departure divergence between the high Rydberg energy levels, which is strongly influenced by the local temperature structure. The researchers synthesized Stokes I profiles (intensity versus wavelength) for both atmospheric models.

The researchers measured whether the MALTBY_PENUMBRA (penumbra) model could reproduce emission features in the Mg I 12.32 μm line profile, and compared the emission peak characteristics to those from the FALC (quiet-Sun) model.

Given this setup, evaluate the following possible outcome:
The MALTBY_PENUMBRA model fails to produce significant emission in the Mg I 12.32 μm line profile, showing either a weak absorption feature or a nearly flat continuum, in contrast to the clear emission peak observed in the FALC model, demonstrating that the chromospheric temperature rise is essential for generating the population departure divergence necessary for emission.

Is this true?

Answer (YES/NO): NO